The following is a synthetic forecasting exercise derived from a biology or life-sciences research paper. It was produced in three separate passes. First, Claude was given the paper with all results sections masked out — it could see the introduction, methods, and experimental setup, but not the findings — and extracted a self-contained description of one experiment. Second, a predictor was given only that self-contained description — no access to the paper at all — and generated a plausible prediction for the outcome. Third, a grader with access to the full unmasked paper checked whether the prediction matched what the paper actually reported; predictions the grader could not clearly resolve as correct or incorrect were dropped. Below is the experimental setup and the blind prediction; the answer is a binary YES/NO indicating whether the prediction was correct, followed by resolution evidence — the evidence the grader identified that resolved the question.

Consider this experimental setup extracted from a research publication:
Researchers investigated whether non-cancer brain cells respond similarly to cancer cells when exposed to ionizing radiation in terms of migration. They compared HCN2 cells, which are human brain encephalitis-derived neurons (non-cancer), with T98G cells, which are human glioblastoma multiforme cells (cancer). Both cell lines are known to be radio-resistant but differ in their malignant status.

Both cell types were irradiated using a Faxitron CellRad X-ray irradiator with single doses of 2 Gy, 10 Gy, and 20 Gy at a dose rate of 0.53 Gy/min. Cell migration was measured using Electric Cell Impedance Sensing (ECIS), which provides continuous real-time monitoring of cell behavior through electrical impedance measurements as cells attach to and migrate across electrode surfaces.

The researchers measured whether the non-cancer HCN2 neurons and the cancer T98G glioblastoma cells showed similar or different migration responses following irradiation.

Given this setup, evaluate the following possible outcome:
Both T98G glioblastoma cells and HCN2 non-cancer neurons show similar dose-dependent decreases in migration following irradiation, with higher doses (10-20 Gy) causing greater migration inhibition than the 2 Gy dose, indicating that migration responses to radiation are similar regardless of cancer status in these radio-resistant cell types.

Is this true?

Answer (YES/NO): NO